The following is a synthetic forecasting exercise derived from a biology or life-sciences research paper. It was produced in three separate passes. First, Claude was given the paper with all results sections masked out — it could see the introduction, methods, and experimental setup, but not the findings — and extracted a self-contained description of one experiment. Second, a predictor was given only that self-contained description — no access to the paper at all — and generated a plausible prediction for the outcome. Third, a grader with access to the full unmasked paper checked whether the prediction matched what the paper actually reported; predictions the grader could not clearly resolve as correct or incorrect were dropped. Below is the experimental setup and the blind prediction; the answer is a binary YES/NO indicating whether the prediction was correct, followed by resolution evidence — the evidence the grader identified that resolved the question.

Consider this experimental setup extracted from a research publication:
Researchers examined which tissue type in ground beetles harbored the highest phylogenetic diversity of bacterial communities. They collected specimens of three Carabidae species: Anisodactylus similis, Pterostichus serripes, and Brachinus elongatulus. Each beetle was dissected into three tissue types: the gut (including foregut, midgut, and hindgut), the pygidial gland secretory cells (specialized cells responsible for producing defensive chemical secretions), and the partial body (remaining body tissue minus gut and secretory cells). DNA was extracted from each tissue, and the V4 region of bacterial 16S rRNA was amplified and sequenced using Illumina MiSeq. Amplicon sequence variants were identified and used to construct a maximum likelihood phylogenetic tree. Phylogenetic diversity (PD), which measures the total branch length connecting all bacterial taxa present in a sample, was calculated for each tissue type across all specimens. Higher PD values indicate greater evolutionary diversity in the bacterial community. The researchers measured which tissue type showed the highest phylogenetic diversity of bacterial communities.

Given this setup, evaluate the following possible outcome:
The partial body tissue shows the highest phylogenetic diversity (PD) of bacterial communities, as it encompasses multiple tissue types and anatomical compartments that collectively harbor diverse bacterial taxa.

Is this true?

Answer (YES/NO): NO